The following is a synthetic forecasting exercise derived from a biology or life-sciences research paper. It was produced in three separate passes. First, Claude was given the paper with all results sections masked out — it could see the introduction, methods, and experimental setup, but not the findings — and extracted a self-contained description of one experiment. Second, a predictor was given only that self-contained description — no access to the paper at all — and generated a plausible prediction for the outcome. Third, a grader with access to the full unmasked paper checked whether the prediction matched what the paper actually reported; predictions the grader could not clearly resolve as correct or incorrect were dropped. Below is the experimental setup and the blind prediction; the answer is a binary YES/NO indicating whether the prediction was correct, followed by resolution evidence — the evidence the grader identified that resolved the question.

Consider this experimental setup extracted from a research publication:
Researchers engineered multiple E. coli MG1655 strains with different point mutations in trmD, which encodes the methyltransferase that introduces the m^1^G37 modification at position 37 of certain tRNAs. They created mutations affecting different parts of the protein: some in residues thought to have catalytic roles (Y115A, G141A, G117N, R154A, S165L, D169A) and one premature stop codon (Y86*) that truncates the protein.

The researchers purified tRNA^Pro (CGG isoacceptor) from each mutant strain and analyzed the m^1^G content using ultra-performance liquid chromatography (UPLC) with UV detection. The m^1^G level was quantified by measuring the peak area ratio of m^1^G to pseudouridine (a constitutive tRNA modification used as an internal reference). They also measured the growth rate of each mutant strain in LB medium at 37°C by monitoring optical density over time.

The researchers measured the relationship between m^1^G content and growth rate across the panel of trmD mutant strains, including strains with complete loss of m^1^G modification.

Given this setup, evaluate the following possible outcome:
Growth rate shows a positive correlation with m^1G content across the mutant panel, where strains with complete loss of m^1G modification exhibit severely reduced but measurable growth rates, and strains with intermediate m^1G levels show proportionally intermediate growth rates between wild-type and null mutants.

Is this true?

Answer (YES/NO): NO